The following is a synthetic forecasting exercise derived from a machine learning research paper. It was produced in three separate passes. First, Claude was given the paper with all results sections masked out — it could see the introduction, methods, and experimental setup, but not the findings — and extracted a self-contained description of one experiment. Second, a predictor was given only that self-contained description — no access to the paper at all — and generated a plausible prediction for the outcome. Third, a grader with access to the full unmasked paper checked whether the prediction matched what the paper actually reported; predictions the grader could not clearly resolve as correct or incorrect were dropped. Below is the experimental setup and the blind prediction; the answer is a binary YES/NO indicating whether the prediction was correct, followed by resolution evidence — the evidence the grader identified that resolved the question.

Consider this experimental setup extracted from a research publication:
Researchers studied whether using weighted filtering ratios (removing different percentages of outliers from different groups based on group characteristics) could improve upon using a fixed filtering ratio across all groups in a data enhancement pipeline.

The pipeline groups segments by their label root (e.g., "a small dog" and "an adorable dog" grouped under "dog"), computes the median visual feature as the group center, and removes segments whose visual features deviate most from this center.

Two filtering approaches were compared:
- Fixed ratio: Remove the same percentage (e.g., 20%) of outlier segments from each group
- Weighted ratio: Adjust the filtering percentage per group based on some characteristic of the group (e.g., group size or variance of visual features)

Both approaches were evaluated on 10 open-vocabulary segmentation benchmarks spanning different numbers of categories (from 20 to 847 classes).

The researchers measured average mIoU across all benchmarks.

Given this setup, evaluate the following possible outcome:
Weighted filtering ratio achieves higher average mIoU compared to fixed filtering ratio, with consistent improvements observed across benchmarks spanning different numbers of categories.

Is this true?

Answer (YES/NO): NO